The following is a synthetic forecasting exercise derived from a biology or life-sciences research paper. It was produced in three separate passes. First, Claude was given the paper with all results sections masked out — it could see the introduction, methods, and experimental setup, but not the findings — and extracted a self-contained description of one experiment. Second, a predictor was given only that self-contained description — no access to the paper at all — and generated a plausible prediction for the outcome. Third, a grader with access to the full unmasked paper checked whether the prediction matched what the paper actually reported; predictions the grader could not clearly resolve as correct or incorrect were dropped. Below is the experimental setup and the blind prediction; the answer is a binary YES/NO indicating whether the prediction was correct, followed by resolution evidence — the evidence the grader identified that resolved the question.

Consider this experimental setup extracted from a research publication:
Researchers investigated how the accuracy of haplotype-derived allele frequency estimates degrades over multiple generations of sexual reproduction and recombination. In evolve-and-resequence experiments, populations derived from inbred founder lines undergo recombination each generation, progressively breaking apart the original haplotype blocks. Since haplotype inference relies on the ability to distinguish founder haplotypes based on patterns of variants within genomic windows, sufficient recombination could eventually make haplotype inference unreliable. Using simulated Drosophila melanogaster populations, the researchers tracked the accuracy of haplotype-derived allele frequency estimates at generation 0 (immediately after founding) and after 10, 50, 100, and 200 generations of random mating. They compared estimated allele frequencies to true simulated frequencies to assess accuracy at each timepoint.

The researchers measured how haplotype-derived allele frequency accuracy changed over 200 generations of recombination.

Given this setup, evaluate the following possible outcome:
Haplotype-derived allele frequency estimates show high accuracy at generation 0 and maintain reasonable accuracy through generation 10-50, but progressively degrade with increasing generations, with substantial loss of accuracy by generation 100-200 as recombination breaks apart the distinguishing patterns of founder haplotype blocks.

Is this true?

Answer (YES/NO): NO